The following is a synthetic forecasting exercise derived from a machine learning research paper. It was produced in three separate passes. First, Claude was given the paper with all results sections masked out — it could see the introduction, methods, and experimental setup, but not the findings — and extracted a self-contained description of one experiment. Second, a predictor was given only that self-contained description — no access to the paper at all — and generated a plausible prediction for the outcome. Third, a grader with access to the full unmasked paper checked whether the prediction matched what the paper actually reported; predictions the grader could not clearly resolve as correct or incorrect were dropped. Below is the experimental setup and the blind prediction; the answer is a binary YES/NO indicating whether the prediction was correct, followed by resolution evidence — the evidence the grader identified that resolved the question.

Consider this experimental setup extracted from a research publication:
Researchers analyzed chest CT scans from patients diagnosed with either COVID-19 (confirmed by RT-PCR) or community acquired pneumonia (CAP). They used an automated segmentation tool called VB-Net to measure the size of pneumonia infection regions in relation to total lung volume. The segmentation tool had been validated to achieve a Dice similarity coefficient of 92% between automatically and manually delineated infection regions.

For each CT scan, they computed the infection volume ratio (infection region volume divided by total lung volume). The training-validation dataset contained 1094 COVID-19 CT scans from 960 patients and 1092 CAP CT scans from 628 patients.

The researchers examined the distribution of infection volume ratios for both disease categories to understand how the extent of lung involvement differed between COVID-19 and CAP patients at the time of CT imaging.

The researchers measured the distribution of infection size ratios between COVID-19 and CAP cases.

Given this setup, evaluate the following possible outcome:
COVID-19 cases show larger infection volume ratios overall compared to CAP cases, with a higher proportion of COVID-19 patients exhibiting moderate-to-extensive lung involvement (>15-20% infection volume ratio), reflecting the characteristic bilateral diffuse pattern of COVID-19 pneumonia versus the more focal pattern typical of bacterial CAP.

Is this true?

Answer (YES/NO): NO